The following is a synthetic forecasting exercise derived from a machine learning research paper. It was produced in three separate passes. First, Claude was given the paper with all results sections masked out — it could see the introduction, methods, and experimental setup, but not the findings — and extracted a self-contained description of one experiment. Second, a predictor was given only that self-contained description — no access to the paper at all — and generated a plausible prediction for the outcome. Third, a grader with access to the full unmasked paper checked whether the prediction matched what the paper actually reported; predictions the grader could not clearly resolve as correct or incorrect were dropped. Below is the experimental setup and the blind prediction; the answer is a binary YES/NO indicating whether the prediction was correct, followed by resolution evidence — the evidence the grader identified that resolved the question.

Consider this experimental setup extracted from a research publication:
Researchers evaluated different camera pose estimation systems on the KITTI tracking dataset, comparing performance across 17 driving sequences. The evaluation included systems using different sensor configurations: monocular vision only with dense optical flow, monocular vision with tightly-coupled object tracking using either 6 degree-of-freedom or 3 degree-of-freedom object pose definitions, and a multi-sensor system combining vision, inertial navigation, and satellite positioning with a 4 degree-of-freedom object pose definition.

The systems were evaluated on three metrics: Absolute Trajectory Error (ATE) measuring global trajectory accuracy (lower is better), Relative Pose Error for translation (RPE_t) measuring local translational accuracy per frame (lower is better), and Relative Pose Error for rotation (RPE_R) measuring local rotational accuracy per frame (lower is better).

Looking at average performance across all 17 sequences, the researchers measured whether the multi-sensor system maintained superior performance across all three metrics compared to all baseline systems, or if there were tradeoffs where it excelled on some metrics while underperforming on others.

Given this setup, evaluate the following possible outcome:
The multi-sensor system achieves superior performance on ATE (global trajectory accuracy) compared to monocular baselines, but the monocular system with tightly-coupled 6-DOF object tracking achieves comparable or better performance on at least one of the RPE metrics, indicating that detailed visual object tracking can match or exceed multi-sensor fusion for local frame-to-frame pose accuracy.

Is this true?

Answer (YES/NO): NO